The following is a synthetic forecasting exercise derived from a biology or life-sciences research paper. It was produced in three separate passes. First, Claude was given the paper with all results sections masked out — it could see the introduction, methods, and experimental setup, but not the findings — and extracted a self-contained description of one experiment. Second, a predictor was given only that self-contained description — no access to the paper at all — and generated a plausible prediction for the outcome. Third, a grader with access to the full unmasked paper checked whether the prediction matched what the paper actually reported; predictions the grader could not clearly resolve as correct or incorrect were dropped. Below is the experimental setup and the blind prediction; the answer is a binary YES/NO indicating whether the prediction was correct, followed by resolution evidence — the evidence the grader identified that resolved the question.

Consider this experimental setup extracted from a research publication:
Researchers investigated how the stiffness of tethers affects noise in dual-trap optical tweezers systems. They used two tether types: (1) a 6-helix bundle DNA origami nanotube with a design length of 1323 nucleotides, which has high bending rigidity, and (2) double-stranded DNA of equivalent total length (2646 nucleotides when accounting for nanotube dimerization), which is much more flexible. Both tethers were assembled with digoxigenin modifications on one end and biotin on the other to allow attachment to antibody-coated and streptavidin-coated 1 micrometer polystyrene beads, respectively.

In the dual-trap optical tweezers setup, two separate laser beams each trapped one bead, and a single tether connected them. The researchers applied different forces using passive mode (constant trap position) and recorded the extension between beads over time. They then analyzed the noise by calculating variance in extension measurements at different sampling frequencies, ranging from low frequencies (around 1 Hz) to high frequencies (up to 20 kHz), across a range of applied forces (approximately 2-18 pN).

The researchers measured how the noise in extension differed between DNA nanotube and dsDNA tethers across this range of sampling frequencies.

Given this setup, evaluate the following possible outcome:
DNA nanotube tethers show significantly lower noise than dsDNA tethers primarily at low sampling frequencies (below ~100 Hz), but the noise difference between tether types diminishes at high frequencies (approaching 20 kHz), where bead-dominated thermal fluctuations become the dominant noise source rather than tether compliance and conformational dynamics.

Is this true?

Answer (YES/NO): NO